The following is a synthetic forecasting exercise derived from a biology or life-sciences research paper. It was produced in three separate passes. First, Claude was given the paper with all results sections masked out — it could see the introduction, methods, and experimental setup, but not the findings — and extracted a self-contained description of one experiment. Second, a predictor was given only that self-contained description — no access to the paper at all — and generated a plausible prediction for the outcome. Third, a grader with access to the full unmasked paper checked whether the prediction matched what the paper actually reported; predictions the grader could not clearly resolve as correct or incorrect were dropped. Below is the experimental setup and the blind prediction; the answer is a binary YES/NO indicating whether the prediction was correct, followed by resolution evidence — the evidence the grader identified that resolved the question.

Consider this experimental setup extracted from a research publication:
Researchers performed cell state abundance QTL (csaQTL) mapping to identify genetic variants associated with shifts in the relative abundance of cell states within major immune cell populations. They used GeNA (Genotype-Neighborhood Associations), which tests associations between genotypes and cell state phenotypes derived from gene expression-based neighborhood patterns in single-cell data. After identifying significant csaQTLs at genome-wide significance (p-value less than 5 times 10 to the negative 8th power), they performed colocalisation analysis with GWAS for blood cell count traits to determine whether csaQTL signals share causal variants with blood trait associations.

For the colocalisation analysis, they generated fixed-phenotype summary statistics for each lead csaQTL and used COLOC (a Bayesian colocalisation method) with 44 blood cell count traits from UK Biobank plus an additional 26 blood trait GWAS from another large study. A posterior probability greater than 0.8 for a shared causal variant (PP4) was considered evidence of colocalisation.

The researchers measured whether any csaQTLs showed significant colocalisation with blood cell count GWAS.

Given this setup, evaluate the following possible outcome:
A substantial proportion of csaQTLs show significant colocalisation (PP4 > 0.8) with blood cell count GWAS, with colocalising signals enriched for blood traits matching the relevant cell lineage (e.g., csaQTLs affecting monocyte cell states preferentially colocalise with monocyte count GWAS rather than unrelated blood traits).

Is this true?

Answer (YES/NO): NO